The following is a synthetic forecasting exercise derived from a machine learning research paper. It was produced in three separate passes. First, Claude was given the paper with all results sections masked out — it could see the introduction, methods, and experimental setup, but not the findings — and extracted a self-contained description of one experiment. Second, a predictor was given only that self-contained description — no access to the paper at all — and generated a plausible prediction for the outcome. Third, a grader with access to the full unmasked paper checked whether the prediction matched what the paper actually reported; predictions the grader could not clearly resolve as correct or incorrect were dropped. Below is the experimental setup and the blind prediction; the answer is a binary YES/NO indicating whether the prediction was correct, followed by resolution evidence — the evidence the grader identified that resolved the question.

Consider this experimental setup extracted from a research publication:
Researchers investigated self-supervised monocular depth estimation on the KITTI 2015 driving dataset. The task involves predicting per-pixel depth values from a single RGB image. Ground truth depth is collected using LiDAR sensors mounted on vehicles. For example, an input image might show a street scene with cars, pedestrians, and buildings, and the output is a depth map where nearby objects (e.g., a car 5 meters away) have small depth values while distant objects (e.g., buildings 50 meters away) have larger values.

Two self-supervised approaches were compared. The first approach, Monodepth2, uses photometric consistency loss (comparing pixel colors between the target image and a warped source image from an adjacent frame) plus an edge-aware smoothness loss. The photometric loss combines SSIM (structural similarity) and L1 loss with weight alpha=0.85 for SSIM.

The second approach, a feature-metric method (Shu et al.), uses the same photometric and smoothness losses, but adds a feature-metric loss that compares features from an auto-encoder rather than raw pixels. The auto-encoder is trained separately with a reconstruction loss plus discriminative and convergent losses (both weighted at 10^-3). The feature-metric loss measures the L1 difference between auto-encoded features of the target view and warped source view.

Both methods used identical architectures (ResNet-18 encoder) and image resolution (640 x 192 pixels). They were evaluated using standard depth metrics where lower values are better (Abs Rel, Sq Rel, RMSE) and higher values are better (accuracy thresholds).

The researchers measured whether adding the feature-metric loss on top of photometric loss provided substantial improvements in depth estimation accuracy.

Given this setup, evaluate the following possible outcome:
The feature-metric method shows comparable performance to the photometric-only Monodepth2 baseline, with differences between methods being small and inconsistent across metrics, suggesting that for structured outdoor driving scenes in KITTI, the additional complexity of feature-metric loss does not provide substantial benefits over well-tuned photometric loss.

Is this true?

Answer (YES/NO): NO